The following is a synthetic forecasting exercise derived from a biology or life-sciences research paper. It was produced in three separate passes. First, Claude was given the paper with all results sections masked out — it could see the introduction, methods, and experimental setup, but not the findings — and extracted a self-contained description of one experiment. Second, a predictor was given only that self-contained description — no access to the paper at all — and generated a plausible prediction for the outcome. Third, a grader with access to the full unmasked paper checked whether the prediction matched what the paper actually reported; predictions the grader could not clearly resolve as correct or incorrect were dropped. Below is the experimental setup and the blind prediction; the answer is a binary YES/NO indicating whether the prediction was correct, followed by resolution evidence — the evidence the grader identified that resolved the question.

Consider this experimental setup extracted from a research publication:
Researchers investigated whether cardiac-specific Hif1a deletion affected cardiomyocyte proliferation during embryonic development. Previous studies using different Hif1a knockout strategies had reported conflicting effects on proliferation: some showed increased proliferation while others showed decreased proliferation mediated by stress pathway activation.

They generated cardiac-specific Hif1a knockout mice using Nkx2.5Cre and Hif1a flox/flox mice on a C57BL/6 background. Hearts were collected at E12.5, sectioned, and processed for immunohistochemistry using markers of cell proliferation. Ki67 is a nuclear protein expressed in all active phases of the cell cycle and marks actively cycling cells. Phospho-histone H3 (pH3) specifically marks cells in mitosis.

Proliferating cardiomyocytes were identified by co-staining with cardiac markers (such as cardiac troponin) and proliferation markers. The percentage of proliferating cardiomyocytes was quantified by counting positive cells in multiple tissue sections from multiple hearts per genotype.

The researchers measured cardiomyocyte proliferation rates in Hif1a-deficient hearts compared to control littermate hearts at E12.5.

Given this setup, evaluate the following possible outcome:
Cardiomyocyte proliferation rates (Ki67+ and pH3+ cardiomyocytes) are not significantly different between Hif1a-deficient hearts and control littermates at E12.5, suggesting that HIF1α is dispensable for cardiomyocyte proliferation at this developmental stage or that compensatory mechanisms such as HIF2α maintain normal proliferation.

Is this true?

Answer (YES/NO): YES